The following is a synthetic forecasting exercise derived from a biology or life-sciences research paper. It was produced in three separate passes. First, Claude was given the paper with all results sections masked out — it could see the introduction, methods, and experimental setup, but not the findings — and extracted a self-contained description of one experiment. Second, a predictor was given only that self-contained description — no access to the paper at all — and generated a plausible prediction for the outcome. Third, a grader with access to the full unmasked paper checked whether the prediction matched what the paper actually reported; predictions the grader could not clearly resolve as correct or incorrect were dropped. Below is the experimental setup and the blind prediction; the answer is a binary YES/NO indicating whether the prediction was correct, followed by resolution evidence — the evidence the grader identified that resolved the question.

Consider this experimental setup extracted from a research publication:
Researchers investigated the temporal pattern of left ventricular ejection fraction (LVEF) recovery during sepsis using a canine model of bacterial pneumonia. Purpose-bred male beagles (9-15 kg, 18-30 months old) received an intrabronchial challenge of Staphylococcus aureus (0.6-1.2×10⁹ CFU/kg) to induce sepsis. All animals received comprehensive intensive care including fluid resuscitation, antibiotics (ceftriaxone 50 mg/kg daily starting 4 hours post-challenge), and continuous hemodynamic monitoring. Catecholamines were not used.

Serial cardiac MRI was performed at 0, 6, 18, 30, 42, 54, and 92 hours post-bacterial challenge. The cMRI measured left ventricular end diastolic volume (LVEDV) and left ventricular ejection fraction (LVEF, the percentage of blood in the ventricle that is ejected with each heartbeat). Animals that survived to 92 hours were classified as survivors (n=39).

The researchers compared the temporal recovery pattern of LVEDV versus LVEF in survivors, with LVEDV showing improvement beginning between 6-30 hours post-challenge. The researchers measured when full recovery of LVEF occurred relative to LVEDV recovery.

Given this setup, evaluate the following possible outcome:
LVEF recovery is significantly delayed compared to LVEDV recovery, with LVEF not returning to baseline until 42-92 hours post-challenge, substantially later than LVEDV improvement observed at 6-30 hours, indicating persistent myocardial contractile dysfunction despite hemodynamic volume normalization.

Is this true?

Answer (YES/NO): NO